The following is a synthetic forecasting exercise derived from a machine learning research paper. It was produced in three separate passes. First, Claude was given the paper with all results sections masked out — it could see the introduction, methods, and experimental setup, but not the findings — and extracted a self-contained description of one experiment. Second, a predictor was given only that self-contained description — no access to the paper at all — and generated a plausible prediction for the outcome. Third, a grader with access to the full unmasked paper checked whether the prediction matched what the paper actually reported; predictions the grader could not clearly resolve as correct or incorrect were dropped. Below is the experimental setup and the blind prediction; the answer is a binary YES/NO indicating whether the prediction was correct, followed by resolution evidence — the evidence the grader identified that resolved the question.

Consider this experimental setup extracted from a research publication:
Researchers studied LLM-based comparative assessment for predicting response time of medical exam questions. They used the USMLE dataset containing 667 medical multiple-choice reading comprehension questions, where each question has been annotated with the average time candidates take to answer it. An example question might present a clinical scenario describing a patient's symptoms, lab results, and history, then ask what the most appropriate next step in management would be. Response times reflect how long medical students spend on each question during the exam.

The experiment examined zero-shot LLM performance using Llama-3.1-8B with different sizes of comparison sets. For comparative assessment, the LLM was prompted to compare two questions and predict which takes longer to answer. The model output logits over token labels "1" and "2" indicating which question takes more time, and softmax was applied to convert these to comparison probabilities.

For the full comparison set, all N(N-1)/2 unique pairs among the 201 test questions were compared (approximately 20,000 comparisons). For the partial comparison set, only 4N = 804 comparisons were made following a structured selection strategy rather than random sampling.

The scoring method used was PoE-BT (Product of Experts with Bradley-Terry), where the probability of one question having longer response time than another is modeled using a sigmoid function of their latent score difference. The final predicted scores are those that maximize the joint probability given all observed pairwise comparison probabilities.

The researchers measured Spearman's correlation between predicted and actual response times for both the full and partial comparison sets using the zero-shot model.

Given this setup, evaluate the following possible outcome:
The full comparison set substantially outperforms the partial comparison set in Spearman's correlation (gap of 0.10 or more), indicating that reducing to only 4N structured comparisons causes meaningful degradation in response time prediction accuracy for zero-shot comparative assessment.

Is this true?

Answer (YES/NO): NO